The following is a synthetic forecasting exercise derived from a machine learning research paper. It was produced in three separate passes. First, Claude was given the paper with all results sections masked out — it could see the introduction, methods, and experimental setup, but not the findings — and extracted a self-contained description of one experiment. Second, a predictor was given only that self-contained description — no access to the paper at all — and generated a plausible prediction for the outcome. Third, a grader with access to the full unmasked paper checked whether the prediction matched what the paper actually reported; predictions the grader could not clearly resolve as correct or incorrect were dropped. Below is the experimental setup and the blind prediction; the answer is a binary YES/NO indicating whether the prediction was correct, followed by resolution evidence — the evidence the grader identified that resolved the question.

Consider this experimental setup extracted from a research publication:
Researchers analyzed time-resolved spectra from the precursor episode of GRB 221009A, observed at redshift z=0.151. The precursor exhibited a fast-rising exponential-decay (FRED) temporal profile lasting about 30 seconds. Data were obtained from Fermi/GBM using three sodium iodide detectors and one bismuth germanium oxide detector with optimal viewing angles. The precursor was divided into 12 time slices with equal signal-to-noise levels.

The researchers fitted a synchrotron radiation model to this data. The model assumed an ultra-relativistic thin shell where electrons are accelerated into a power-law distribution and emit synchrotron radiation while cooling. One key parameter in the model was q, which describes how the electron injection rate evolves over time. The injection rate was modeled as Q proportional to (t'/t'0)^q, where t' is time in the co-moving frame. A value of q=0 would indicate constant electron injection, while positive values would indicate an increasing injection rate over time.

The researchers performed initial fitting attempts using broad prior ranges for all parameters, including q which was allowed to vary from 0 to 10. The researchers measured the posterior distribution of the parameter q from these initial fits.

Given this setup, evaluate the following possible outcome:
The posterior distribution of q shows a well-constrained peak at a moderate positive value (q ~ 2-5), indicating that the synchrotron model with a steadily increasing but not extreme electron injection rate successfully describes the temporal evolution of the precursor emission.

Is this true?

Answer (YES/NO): NO